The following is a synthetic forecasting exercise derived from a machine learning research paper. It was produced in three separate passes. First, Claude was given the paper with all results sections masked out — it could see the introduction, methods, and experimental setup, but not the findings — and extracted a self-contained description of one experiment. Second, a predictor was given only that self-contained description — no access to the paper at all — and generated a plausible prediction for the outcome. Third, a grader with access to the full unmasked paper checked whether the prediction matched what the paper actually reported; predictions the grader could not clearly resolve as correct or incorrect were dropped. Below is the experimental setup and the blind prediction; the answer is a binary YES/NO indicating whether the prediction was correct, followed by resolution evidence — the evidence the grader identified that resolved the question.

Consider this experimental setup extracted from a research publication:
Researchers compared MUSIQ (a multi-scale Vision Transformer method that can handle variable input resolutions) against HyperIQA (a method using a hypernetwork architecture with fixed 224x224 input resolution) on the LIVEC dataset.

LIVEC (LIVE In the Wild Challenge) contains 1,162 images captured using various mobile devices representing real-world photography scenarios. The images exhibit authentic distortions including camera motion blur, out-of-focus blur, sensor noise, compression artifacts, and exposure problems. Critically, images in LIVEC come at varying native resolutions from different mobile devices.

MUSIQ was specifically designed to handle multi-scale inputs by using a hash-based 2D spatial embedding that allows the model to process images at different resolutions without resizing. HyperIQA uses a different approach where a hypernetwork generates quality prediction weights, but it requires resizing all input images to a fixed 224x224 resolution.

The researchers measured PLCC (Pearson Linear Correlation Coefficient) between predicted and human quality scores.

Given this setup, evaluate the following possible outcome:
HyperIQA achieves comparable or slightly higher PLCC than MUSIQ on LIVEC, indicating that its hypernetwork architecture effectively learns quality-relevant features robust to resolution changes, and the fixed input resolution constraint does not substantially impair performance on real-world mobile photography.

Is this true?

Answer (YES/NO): NO